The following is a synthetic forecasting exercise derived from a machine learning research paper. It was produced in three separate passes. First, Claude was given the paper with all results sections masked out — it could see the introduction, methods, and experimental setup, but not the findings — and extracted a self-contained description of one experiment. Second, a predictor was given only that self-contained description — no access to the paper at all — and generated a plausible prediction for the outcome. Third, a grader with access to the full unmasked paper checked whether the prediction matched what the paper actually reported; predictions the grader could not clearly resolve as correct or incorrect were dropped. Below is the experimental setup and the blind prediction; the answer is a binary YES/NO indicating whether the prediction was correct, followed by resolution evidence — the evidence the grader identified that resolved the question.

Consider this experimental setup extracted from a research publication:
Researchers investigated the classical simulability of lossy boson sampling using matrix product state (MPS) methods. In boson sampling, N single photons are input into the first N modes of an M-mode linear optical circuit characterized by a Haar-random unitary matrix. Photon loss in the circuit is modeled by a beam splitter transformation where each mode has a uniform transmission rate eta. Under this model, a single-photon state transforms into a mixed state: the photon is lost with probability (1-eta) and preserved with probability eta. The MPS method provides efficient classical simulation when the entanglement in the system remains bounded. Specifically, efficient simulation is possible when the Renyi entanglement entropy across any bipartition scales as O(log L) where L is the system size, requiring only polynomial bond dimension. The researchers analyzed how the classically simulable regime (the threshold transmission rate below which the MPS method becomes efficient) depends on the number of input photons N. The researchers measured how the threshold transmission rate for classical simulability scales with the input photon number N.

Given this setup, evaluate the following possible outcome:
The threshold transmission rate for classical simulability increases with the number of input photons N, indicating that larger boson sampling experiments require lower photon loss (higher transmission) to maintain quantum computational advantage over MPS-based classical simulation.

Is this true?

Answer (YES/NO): NO